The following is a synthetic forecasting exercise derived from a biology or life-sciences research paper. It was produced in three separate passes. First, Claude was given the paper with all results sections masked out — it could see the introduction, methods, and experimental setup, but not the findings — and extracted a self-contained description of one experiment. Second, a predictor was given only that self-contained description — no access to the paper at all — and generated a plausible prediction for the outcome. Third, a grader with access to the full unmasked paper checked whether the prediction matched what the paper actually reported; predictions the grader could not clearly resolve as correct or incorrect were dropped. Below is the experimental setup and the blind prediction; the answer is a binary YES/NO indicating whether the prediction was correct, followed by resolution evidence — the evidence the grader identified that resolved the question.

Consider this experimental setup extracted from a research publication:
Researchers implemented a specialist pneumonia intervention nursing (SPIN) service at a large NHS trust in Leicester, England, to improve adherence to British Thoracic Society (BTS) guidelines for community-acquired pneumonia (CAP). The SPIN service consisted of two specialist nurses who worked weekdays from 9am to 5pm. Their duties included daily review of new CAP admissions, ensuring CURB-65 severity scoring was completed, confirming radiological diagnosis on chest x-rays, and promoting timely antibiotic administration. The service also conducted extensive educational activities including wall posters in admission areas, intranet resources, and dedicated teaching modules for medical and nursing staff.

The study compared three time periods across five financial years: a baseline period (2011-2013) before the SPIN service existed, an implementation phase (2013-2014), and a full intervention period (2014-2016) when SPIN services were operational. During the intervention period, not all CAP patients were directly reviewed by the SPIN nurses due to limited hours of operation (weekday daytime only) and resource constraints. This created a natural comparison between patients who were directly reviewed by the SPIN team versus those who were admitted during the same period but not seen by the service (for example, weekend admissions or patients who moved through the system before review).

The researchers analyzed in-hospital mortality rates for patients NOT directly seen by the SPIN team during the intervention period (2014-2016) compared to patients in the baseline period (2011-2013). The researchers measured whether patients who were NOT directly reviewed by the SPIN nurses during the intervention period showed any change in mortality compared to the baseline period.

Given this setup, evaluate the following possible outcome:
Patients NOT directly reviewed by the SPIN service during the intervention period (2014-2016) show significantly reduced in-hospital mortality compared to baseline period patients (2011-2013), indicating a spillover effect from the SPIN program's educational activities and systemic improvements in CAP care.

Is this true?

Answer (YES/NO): YES